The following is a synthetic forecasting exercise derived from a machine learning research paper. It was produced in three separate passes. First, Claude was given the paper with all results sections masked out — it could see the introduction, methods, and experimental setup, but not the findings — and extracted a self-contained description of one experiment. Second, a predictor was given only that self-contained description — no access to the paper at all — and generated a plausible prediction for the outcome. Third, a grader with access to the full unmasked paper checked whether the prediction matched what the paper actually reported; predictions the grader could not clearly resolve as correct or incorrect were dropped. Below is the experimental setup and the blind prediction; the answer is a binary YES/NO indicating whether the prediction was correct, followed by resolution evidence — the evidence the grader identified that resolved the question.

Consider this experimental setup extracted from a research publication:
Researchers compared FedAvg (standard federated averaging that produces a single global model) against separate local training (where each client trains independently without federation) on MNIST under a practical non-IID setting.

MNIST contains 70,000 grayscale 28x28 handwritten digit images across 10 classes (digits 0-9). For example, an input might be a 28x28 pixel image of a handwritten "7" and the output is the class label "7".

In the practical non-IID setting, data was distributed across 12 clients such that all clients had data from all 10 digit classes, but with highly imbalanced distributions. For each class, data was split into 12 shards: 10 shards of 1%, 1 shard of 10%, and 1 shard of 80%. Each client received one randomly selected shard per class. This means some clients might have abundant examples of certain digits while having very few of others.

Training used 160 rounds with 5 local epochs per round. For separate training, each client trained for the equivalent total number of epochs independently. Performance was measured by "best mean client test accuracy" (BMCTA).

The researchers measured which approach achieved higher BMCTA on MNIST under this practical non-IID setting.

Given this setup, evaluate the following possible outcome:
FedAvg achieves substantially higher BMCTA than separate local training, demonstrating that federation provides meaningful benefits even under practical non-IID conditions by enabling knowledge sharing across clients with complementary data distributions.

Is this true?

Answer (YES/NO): YES